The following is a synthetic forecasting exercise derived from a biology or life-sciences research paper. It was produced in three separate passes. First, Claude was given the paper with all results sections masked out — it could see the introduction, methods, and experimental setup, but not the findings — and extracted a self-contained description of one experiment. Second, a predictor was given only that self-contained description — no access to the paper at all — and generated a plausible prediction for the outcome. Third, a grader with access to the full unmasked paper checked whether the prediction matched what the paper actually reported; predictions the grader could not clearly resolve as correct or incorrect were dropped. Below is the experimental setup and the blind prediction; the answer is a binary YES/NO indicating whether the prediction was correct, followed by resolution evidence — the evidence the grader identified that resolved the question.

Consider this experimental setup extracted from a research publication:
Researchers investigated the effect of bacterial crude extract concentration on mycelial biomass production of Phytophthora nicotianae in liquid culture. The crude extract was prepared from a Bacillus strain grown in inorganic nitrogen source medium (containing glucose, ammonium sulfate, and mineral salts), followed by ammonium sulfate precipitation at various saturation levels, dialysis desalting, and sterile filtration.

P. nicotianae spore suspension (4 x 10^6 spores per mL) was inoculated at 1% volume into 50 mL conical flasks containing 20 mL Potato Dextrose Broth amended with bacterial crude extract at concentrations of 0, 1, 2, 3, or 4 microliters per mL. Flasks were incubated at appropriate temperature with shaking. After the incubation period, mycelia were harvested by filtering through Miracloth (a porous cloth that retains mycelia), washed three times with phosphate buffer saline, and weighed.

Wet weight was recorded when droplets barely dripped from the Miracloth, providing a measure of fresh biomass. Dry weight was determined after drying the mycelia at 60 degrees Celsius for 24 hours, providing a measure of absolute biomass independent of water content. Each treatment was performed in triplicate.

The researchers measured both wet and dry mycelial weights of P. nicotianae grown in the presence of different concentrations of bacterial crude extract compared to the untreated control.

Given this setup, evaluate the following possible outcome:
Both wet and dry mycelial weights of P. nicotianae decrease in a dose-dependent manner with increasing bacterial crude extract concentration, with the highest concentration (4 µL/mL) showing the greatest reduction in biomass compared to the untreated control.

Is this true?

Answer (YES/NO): YES